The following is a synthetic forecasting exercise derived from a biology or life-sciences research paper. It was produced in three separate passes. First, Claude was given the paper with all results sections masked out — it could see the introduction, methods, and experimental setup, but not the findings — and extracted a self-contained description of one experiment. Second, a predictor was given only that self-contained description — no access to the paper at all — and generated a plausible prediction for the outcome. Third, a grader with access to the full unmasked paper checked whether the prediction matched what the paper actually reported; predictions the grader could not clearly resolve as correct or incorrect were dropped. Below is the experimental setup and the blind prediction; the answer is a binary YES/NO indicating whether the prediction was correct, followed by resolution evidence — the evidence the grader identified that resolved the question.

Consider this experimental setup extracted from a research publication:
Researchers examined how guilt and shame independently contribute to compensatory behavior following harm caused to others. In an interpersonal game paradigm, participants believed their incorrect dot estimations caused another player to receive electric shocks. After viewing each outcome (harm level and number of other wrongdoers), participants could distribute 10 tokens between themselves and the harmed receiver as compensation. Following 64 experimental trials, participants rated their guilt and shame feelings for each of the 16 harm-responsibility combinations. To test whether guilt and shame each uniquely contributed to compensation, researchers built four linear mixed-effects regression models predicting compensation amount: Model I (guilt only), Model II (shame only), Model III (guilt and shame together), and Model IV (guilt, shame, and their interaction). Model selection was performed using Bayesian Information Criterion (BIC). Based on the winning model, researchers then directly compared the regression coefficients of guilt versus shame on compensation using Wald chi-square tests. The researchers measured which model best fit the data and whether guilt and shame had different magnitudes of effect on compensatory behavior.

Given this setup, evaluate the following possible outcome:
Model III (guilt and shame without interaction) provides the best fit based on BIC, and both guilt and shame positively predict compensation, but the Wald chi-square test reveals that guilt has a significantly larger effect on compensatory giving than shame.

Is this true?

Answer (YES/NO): YES